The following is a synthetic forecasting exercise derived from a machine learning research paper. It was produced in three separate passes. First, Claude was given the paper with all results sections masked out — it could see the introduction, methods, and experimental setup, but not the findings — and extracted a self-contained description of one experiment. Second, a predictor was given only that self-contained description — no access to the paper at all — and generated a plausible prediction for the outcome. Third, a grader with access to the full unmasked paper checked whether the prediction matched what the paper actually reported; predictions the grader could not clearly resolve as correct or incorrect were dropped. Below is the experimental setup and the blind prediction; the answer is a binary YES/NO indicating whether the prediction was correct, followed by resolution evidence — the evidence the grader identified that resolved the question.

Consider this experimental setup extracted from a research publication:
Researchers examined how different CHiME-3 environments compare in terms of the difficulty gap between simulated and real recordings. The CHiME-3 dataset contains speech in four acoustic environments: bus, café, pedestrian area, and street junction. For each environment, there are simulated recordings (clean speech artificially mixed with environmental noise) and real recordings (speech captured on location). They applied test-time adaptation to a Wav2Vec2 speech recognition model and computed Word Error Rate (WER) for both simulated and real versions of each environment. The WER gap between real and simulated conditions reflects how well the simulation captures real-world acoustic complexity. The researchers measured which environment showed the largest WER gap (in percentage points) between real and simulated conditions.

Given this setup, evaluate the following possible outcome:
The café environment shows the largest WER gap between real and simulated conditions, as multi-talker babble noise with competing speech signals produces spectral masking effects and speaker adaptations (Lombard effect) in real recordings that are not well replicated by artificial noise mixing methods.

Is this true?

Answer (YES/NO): NO